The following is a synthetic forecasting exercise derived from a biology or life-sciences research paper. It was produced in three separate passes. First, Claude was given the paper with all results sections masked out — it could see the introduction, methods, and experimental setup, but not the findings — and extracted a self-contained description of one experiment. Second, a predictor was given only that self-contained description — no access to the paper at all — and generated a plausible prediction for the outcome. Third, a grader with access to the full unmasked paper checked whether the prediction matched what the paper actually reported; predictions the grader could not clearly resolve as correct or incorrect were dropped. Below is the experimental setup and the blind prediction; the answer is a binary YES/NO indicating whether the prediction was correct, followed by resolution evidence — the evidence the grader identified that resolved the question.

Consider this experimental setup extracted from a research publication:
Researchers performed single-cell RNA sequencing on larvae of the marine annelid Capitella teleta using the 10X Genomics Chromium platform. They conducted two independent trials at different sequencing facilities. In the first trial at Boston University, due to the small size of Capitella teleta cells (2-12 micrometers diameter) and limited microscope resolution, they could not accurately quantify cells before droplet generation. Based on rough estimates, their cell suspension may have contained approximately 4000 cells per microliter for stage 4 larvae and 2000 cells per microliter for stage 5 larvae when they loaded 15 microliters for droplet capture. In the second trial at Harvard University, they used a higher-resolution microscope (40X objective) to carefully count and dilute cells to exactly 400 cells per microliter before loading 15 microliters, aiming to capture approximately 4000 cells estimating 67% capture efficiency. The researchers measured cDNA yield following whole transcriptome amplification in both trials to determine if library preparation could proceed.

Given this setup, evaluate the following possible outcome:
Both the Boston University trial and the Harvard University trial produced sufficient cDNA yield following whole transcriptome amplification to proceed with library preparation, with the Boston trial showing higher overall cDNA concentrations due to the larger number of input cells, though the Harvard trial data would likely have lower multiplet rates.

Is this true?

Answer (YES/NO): NO